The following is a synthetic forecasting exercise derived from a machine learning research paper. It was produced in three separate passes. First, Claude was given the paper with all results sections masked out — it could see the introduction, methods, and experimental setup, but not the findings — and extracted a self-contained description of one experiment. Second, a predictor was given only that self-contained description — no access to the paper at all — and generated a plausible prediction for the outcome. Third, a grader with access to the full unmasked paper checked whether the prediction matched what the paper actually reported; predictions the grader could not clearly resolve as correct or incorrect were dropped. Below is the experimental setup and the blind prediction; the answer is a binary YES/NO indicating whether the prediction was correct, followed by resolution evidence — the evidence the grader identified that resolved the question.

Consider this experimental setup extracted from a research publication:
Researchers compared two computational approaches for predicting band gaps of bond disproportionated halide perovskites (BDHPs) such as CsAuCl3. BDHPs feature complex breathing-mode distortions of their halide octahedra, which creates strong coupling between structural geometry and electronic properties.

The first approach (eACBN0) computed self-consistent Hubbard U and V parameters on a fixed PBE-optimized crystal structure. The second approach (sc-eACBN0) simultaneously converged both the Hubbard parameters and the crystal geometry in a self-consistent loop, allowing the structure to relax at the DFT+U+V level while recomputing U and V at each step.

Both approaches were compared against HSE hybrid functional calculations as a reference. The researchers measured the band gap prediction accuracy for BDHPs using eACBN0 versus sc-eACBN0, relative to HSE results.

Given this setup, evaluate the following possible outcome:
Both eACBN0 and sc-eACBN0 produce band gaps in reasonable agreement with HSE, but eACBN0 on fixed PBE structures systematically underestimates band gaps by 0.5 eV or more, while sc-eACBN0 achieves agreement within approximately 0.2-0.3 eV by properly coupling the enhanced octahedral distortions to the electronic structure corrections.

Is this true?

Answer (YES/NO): NO